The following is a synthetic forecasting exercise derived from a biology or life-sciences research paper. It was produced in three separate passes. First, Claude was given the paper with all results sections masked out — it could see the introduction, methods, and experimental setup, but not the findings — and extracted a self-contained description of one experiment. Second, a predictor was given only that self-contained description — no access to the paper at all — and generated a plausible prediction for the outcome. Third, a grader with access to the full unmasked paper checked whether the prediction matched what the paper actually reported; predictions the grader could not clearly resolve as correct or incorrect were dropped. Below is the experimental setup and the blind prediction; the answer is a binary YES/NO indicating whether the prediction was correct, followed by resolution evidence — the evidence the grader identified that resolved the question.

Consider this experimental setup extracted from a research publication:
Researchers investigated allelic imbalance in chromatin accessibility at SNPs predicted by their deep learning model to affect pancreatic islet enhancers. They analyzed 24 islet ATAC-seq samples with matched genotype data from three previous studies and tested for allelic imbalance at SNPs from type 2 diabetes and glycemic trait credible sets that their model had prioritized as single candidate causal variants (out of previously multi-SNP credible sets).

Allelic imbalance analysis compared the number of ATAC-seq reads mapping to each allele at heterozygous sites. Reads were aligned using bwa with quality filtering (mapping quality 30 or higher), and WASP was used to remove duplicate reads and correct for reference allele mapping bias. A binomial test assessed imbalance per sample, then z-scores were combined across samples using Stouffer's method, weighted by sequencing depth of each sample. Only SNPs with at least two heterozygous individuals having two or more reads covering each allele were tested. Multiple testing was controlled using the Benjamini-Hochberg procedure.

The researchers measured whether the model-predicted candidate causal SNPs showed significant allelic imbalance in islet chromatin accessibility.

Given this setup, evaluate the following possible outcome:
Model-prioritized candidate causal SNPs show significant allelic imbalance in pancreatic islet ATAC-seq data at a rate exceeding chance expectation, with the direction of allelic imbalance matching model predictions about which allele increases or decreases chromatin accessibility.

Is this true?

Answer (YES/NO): NO